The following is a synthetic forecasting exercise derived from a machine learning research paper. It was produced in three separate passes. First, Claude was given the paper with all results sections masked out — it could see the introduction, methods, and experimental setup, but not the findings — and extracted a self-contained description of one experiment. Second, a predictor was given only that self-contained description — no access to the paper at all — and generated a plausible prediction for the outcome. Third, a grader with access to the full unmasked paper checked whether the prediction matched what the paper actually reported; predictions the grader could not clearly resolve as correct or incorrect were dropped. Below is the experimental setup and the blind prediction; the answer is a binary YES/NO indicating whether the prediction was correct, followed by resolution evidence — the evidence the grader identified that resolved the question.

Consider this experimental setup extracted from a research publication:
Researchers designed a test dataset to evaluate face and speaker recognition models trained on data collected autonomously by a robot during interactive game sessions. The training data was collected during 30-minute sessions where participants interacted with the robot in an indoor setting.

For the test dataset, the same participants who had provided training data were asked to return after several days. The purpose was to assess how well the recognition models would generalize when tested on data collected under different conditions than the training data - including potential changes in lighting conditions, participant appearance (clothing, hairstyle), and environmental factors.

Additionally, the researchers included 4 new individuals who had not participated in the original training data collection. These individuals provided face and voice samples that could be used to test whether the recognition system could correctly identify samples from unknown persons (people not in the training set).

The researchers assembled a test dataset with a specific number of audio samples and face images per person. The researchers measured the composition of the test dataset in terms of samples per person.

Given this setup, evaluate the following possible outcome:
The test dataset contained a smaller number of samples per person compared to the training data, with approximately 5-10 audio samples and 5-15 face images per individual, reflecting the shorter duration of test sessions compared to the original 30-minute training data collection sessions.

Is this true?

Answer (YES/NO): YES